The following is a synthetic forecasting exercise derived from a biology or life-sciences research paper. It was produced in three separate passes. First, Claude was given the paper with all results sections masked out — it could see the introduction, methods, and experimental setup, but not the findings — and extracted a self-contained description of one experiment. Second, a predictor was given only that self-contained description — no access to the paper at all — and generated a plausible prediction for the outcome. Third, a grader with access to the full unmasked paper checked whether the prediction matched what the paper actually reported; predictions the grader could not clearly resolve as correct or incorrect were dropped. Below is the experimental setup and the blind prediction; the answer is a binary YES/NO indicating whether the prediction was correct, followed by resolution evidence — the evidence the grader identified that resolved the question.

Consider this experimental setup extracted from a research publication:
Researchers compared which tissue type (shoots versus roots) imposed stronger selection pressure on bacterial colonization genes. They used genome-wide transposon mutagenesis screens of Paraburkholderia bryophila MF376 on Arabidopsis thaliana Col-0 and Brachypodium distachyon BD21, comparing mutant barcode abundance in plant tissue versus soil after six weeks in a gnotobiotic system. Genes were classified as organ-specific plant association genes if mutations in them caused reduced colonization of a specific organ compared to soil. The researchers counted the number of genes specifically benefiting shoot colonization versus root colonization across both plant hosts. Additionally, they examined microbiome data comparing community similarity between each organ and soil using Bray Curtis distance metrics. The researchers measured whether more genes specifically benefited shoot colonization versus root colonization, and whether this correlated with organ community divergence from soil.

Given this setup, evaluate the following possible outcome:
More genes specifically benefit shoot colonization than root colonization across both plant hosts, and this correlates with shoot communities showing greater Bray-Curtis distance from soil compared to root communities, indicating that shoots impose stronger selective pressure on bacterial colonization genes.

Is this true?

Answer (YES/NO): YES